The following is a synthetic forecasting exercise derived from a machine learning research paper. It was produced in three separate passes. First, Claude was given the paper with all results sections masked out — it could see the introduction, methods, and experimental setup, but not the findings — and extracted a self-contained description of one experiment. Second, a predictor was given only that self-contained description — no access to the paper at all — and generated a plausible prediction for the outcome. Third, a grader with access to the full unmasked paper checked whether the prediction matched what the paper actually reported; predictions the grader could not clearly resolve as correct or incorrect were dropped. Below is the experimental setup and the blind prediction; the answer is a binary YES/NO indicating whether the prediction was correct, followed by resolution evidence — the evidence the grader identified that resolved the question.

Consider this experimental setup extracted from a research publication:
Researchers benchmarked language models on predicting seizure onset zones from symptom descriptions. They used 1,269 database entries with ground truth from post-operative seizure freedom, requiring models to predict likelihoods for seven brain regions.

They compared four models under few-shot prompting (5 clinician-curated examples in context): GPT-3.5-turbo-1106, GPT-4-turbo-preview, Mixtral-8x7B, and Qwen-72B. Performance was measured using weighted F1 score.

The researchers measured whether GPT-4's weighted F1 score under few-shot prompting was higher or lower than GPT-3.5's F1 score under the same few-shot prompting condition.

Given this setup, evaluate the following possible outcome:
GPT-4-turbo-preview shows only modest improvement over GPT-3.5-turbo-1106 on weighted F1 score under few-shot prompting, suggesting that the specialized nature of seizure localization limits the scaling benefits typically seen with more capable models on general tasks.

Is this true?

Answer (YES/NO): YES